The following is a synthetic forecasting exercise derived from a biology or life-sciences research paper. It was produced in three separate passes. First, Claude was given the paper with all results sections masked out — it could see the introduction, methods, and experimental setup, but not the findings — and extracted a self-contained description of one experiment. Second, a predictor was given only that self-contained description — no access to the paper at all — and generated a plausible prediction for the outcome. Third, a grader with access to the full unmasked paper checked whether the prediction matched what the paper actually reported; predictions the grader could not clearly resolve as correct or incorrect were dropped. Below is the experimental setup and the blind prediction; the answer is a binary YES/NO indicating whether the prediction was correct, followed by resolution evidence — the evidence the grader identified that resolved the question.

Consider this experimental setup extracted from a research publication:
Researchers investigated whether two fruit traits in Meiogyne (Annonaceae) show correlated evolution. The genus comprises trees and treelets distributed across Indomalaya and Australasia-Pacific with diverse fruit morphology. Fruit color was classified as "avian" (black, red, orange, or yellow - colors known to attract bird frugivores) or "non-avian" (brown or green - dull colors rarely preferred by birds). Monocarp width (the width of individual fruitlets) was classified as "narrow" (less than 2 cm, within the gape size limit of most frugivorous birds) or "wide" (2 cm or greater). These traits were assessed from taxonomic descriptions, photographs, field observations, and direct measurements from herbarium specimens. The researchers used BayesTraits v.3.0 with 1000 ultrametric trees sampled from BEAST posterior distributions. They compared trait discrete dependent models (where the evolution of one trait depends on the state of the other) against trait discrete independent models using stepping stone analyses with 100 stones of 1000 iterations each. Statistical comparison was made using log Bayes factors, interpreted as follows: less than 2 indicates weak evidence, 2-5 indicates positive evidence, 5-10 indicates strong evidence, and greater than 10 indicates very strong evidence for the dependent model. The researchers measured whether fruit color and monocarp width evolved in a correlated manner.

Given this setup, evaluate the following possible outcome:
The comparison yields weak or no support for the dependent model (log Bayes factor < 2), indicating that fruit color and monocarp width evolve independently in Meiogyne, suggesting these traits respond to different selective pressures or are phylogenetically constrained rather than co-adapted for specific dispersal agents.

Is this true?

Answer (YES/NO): NO